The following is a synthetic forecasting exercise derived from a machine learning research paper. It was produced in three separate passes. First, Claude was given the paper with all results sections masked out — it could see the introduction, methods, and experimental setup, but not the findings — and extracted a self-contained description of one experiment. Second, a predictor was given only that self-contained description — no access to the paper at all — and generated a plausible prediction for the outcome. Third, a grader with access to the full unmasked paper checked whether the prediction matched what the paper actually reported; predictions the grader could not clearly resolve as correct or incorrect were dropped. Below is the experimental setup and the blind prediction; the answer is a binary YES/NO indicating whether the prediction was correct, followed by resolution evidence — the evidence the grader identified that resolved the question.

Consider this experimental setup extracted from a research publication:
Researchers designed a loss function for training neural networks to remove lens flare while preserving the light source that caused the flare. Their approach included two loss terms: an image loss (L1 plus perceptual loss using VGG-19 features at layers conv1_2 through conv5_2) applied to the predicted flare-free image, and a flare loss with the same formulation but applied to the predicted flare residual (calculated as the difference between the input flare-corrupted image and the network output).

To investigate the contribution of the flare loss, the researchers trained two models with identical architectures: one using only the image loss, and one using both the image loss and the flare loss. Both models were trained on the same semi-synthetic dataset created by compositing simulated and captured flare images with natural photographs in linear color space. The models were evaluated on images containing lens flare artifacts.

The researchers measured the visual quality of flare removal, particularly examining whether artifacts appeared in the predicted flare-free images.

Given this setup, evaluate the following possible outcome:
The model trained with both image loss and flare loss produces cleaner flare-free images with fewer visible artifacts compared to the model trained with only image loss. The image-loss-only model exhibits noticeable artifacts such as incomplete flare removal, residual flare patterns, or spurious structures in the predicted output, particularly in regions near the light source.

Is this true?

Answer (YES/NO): NO